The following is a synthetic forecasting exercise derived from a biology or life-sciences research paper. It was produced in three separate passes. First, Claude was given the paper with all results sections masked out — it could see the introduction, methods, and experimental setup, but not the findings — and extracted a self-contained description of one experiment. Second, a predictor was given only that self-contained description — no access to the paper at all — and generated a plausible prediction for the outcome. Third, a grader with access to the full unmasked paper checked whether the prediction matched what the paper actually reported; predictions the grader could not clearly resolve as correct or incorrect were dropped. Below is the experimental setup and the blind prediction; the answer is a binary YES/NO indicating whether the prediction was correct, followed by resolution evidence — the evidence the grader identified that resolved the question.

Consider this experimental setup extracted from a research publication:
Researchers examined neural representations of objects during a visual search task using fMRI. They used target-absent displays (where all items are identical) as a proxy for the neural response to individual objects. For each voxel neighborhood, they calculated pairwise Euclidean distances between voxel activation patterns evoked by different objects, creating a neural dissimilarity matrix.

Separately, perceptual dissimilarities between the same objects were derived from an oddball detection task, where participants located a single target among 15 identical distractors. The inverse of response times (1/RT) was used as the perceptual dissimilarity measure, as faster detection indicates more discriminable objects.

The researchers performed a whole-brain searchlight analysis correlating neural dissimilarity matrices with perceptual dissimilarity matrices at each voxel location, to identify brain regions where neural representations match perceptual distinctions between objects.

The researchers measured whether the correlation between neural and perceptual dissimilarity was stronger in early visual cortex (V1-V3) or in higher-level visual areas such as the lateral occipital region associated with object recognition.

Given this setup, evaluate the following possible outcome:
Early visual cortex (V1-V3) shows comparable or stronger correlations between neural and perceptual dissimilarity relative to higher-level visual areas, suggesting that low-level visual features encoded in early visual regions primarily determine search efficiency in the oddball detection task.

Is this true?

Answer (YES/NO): NO